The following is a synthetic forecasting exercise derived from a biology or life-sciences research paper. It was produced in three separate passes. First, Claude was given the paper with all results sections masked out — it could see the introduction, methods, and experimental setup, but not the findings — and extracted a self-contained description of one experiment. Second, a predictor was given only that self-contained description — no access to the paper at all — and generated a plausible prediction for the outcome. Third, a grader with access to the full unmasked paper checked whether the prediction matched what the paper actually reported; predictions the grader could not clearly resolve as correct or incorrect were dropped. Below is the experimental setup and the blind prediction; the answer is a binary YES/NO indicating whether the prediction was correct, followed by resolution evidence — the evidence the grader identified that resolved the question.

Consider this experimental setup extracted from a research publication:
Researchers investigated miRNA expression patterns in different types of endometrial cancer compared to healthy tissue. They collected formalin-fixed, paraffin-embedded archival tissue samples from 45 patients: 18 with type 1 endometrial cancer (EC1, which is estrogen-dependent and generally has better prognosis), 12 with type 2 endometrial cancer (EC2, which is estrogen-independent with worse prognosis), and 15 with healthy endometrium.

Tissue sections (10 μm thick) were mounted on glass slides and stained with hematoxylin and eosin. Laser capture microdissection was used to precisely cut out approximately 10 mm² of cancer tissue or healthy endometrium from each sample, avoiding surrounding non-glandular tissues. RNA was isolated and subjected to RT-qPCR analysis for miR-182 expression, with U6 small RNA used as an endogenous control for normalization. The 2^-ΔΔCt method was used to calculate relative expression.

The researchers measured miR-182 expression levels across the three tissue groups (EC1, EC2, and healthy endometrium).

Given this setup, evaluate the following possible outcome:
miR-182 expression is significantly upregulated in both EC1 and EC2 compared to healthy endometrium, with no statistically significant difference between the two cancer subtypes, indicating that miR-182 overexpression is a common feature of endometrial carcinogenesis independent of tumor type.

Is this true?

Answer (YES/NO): NO